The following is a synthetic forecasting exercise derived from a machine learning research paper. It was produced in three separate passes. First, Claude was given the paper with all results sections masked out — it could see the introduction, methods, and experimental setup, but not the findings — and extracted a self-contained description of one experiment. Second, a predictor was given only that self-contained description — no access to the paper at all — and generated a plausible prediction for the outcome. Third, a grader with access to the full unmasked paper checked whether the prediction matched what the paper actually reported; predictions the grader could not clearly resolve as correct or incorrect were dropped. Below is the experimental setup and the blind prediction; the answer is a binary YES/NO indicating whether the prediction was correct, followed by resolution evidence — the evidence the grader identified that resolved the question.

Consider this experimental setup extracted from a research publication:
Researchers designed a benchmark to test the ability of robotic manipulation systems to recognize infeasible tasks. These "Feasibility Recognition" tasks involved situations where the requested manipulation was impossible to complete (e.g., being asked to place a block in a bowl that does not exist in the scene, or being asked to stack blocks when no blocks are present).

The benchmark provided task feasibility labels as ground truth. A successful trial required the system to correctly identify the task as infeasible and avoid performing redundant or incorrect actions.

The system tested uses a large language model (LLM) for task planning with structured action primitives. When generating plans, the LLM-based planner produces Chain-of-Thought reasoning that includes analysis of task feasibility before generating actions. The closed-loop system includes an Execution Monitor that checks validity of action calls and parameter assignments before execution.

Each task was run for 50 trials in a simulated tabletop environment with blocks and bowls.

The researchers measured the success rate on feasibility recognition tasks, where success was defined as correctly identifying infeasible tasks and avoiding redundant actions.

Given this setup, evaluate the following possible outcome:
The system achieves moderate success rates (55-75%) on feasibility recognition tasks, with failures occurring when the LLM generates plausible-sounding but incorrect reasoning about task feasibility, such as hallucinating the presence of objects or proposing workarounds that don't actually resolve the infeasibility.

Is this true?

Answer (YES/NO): NO